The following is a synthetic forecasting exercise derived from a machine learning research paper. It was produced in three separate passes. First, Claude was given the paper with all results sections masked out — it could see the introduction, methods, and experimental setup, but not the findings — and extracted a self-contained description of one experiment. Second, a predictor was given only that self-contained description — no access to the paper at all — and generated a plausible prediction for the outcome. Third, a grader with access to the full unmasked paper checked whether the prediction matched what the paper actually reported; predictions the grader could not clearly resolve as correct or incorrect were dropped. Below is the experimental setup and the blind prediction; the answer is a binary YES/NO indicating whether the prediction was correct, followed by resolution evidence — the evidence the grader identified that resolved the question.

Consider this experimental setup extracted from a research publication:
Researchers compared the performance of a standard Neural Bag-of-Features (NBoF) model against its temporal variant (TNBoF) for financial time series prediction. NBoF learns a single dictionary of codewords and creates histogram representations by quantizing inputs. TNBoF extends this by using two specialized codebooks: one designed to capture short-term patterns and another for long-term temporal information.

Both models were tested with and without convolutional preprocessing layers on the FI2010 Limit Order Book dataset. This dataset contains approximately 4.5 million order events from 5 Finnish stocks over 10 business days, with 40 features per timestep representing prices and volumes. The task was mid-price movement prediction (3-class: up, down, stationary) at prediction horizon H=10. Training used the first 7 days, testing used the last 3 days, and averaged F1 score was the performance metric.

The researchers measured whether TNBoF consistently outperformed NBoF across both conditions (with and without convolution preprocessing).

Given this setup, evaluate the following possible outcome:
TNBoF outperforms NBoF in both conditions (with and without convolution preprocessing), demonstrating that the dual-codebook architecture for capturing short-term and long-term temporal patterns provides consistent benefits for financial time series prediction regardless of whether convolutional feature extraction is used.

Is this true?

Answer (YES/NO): YES